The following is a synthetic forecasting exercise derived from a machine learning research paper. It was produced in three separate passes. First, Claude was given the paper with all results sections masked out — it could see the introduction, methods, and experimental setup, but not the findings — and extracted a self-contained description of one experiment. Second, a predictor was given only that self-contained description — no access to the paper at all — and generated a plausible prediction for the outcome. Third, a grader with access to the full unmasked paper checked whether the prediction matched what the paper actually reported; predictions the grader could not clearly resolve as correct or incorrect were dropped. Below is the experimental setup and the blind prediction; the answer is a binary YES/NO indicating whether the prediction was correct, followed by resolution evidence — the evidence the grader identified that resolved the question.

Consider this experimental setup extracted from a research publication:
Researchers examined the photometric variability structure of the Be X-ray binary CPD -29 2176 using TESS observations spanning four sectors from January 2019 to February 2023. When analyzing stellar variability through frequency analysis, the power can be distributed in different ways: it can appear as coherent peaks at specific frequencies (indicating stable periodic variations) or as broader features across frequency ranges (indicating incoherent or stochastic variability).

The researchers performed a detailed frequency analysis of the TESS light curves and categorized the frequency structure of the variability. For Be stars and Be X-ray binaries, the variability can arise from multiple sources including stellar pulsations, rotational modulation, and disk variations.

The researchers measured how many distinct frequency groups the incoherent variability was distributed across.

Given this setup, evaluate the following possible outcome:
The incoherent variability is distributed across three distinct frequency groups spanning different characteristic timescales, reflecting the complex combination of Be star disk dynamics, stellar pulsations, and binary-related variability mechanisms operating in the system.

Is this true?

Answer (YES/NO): YES